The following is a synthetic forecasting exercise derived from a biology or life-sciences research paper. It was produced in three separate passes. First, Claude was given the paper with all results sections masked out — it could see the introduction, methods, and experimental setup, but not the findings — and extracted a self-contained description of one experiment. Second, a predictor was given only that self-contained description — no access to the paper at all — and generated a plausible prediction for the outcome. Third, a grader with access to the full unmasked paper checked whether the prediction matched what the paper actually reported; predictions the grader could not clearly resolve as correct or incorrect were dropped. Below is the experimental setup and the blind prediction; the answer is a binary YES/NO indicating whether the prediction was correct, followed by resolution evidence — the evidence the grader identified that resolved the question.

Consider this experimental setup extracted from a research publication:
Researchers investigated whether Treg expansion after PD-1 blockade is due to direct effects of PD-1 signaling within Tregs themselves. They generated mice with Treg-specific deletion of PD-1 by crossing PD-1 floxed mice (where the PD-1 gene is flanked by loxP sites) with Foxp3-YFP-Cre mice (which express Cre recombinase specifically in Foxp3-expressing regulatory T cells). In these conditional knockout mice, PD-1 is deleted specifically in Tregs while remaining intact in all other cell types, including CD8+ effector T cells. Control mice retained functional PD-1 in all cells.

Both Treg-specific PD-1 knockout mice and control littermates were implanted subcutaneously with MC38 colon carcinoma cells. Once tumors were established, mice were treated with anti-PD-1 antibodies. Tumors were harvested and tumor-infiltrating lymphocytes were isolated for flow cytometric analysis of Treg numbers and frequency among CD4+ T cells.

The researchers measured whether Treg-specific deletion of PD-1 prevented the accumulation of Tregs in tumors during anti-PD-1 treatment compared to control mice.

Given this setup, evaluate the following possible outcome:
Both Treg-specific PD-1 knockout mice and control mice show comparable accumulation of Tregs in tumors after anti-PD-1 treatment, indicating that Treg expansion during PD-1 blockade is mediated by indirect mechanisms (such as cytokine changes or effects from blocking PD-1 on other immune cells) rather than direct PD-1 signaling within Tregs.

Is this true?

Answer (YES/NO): YES